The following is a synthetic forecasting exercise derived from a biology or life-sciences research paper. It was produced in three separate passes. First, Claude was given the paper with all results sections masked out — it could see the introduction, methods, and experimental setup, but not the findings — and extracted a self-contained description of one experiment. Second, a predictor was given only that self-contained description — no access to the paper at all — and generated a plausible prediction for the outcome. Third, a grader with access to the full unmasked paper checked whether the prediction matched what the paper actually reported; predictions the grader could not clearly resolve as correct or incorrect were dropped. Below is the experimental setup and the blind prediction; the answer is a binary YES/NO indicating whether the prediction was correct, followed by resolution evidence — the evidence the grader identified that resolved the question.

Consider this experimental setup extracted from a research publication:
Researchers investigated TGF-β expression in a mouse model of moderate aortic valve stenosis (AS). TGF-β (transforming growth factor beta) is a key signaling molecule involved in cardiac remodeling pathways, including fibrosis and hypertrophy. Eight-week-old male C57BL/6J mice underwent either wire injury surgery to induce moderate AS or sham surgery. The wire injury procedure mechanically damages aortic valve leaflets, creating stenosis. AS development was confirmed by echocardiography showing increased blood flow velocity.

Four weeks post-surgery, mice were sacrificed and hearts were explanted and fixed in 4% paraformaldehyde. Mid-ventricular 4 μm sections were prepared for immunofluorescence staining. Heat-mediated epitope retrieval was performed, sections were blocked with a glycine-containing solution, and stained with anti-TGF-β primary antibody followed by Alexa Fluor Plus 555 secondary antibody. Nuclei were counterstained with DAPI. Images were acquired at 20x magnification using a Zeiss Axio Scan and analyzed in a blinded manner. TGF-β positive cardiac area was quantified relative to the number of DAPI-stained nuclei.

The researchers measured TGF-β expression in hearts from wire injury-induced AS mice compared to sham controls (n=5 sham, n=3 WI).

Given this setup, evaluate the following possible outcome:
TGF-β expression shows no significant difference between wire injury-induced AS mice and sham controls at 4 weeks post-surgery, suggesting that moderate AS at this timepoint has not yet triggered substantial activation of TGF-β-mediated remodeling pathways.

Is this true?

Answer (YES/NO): YES